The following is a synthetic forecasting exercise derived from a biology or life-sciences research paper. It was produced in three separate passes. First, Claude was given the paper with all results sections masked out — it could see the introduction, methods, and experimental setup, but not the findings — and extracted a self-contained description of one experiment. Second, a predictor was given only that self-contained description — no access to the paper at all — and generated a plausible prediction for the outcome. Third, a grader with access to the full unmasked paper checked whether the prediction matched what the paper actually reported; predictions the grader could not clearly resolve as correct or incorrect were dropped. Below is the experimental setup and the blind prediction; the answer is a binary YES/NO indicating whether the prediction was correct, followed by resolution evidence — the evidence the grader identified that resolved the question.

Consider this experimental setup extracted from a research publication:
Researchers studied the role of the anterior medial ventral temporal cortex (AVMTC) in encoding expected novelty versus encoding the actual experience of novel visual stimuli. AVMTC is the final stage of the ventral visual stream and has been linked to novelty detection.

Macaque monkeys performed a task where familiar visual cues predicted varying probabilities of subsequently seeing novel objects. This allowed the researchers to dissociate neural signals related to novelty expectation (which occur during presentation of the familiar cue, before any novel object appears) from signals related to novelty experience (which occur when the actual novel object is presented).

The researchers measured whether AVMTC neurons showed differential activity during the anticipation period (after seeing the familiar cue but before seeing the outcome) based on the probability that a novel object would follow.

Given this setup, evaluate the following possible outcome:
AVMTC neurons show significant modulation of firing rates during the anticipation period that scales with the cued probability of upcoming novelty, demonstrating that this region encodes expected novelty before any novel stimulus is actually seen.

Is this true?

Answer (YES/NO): YES